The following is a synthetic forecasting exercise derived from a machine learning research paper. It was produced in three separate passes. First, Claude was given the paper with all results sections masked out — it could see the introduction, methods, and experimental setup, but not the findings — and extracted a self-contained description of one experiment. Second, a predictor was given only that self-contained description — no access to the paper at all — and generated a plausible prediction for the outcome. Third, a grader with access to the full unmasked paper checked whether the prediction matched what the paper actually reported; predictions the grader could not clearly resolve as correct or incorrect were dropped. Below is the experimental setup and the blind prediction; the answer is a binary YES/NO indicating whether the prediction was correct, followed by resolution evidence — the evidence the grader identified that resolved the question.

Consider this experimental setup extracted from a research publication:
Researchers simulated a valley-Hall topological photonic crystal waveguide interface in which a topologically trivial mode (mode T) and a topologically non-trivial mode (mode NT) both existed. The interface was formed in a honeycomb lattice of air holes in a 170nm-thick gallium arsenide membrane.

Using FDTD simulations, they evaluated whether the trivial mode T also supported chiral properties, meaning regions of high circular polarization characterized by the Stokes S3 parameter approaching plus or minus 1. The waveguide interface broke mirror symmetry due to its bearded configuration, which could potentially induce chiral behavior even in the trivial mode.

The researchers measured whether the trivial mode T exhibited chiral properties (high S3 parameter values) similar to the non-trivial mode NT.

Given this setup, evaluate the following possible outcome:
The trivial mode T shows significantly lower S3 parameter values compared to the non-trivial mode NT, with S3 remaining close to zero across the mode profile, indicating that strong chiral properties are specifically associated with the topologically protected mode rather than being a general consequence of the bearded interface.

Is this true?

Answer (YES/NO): NO